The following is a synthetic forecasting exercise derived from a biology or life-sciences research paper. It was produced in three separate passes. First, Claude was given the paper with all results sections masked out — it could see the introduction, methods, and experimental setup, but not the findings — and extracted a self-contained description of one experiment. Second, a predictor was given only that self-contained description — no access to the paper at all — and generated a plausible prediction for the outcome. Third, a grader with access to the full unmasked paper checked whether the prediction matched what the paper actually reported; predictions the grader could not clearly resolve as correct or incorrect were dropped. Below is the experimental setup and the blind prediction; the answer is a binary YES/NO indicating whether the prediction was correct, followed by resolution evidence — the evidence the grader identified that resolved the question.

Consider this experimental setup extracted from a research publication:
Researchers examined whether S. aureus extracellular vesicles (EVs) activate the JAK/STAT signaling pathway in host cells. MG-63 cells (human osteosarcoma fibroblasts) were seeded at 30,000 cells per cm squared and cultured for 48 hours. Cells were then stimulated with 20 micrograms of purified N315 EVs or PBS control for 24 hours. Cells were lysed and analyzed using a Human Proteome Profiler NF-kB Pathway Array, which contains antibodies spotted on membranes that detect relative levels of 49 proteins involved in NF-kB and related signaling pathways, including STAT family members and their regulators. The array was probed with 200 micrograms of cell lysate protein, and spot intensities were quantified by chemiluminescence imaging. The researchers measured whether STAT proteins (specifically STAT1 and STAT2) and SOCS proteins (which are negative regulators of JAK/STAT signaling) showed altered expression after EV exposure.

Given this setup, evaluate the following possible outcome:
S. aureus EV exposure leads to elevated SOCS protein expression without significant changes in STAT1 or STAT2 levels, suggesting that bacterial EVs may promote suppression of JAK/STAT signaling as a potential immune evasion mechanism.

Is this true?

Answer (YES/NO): NO